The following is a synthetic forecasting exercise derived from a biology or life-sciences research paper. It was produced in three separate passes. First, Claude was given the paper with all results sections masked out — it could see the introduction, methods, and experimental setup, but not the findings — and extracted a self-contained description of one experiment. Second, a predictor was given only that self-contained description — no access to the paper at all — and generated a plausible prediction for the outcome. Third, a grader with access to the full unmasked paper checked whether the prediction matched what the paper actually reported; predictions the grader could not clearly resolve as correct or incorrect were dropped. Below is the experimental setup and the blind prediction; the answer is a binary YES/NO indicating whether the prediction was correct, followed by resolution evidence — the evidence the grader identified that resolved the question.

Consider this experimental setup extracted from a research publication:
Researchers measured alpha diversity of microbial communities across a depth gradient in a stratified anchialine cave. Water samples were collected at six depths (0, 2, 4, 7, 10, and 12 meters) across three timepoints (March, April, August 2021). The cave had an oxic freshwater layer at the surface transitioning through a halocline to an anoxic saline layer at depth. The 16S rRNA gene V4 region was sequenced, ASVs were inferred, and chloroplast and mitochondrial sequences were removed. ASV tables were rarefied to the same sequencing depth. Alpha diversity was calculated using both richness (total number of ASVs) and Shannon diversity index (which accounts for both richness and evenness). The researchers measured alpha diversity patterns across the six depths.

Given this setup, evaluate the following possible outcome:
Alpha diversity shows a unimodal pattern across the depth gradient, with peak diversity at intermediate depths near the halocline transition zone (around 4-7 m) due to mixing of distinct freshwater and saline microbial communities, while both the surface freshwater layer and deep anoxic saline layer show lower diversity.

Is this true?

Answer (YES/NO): NO